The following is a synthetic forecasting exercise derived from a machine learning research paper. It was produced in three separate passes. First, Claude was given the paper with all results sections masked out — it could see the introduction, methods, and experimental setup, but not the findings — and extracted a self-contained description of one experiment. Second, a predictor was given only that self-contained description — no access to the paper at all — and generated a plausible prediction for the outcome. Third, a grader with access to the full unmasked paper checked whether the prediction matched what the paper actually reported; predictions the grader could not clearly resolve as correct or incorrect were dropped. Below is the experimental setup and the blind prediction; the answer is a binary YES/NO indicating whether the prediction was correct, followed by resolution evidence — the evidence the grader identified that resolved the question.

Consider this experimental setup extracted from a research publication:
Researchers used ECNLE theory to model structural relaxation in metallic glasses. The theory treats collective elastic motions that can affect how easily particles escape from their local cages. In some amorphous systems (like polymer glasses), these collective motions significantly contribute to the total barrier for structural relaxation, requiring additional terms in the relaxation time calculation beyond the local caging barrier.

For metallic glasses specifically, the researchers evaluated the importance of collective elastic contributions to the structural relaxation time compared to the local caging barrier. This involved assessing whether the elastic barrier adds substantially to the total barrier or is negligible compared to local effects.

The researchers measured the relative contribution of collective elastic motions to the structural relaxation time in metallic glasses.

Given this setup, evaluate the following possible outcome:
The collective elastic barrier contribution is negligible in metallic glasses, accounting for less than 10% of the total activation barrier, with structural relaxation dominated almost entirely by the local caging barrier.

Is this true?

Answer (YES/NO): YES